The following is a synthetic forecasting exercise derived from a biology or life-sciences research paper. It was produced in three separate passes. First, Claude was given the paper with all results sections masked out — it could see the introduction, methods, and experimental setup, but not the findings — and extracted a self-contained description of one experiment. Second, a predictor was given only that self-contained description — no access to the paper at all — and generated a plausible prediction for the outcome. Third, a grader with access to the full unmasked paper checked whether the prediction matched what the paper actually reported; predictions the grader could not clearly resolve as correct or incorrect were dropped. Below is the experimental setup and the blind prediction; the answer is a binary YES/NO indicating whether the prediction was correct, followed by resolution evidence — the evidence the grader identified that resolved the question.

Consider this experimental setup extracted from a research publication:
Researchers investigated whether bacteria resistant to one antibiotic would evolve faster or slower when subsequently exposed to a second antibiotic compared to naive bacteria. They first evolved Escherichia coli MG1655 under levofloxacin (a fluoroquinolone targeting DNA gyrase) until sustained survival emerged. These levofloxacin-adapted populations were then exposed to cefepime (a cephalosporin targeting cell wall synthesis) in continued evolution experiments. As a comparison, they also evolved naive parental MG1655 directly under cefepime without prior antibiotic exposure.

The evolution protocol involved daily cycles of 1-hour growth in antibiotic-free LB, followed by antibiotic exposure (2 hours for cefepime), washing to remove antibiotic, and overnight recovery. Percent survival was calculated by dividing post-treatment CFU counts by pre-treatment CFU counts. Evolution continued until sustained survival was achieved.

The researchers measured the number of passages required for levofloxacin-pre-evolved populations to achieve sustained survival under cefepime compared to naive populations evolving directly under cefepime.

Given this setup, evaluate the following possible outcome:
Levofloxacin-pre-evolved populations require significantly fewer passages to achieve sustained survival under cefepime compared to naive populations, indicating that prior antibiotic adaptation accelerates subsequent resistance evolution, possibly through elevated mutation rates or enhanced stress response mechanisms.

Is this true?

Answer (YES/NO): NO